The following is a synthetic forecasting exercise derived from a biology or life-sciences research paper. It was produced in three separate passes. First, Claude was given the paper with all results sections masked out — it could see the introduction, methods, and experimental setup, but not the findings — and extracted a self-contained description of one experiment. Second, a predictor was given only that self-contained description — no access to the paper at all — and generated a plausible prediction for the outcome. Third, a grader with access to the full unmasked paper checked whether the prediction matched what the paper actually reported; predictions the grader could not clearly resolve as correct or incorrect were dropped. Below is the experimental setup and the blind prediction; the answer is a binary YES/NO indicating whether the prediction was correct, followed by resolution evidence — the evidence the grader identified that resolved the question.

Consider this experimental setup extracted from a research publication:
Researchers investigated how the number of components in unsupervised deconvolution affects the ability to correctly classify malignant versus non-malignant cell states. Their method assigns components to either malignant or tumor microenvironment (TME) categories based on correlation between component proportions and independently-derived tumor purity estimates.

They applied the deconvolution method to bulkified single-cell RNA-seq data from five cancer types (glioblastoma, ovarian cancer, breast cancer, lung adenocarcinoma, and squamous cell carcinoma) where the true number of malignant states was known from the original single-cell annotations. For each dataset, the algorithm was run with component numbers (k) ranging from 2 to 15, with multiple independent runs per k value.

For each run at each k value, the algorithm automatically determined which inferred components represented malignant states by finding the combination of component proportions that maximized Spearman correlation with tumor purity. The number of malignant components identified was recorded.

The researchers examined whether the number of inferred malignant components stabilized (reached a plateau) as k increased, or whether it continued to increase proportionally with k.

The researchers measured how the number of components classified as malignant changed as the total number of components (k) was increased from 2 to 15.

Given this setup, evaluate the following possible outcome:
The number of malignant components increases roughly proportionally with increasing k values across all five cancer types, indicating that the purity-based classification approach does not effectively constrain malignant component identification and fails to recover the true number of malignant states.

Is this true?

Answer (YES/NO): NO